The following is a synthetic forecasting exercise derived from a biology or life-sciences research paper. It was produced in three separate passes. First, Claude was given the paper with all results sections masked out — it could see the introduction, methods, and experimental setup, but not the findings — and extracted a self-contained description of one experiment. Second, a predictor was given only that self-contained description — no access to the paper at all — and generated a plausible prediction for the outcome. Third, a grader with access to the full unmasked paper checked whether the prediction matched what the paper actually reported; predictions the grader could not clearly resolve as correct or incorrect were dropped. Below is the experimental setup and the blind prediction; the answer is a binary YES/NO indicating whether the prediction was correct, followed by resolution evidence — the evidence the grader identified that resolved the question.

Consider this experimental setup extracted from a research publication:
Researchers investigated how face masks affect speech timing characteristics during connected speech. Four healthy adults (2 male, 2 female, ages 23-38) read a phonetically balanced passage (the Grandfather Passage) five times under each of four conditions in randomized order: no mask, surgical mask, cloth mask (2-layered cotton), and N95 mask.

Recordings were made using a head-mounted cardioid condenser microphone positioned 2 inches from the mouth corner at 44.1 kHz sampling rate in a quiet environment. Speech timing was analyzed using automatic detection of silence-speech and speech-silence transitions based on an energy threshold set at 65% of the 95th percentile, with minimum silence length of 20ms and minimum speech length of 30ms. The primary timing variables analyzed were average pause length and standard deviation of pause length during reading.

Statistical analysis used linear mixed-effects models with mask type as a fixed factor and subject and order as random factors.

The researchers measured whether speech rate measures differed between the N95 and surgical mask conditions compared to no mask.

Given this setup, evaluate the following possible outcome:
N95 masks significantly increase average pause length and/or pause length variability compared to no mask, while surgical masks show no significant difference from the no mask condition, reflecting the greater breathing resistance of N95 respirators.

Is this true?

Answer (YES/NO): NO